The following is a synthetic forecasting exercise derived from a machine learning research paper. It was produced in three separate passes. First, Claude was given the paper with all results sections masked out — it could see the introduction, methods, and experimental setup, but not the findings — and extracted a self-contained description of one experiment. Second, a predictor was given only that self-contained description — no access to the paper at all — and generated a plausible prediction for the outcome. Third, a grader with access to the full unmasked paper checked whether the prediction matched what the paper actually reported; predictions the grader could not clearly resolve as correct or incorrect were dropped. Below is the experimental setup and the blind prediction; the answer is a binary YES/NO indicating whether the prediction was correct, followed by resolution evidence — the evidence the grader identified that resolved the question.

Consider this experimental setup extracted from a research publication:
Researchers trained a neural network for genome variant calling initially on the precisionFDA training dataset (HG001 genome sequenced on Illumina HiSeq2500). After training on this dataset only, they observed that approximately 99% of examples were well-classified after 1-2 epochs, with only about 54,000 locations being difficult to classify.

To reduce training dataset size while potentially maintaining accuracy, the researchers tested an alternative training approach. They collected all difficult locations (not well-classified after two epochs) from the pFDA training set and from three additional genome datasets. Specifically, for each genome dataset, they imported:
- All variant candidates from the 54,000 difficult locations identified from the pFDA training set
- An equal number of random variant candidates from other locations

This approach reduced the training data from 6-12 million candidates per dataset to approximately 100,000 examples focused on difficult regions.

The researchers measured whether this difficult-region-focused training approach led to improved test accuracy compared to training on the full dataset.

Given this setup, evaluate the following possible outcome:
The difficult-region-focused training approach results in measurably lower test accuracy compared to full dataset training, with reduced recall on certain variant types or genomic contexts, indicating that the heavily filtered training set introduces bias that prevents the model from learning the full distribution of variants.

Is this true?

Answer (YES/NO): NO